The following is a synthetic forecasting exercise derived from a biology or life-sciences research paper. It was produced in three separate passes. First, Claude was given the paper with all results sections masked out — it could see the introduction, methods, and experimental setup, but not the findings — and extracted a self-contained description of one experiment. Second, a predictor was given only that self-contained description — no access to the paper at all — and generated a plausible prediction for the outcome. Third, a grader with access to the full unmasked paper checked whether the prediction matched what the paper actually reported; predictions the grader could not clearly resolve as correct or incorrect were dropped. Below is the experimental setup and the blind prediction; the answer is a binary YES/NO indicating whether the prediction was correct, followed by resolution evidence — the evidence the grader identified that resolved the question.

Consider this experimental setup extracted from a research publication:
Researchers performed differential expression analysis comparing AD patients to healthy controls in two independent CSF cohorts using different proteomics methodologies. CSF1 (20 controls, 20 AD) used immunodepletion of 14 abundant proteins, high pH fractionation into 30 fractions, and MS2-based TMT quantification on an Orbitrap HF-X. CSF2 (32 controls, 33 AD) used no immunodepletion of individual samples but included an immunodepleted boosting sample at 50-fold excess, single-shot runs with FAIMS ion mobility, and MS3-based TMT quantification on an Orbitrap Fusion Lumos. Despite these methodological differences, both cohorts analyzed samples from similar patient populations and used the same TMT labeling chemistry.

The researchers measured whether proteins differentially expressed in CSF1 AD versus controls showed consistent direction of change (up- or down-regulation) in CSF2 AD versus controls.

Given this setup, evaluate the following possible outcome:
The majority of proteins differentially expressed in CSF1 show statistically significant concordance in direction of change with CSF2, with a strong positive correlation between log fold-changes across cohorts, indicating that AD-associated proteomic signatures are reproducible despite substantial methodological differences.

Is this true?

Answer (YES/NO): YES